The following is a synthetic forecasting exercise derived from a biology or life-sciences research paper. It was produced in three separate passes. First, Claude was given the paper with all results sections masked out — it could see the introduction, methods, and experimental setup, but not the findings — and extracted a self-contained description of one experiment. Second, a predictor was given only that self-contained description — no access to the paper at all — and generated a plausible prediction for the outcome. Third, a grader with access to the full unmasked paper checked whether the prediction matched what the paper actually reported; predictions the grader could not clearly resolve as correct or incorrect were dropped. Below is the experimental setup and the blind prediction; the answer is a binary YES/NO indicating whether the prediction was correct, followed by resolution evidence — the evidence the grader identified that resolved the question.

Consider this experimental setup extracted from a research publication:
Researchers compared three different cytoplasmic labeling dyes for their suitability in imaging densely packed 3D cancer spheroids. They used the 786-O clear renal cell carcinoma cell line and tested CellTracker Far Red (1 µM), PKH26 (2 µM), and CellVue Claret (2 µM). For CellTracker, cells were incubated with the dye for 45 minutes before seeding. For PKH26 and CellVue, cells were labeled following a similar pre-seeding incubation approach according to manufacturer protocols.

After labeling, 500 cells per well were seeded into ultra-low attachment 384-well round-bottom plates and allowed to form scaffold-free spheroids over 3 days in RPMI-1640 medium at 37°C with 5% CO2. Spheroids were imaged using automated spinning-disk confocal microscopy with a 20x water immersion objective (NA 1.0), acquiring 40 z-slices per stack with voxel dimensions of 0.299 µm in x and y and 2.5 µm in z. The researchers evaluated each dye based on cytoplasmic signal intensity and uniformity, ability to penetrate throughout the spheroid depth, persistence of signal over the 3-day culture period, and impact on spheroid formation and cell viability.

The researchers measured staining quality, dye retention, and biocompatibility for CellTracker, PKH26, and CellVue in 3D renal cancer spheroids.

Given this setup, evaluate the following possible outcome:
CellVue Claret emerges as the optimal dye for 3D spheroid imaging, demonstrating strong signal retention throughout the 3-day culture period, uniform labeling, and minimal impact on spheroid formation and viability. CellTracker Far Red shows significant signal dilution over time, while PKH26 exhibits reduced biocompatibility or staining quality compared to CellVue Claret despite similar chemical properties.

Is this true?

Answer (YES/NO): NO